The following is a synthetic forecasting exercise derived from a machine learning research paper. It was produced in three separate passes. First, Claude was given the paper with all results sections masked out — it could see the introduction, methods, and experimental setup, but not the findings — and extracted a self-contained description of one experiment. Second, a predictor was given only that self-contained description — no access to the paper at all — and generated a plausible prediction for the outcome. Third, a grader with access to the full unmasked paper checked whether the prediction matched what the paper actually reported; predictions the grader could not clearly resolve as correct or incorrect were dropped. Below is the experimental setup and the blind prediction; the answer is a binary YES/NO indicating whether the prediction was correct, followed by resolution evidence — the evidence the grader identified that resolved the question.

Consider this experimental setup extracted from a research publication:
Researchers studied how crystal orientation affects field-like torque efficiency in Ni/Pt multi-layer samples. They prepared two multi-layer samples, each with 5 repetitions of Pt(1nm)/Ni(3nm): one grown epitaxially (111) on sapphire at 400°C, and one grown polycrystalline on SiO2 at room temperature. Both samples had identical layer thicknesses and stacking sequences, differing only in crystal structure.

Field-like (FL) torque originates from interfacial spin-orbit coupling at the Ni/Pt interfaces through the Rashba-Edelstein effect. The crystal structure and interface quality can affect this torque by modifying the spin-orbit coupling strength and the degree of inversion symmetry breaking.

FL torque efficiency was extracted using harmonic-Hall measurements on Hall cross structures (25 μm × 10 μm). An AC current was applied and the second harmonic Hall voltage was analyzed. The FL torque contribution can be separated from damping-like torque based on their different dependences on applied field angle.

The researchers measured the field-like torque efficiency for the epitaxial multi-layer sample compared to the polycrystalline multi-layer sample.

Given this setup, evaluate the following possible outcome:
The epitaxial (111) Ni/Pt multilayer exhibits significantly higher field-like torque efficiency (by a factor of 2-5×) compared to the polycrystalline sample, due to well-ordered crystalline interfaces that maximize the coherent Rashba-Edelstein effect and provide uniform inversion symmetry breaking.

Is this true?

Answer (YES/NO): YES